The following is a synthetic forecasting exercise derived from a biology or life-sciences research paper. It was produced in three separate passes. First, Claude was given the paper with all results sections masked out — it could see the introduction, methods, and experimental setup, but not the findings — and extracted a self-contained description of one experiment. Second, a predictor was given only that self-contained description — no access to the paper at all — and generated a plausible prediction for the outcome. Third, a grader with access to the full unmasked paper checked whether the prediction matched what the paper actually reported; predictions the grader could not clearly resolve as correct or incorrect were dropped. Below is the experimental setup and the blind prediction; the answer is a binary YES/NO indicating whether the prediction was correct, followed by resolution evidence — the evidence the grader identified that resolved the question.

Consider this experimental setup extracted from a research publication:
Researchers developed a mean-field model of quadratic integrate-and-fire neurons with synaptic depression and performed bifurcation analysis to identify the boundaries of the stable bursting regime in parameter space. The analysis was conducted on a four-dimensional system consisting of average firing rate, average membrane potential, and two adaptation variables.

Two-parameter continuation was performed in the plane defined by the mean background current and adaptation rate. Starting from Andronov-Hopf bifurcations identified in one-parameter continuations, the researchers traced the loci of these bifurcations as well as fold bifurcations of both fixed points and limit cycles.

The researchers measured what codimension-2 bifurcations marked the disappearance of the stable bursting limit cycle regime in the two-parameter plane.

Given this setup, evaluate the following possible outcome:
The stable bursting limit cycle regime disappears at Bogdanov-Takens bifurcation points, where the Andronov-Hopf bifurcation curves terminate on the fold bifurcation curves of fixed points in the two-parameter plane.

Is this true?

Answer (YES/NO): YES